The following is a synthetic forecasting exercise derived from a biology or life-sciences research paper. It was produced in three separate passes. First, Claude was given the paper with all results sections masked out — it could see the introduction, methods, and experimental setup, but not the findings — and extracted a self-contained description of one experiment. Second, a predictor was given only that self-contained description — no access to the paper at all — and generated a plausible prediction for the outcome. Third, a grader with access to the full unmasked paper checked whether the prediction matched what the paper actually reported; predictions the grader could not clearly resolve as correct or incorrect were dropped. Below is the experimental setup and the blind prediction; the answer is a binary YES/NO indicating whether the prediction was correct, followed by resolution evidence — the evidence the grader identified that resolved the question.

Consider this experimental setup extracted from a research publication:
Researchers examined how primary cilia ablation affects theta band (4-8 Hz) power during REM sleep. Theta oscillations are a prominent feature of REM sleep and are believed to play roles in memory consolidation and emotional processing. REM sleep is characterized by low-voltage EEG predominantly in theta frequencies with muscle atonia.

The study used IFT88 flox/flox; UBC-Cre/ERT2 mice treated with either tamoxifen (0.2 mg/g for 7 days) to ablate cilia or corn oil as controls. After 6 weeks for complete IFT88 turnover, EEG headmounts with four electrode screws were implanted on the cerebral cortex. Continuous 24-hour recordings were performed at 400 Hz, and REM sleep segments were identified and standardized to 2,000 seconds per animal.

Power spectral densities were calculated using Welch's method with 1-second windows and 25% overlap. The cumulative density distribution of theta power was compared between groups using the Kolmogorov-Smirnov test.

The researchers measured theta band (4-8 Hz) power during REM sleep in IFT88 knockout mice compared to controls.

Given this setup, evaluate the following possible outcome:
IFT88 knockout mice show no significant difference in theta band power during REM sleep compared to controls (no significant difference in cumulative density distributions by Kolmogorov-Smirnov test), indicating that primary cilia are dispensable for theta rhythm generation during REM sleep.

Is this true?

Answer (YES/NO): YES